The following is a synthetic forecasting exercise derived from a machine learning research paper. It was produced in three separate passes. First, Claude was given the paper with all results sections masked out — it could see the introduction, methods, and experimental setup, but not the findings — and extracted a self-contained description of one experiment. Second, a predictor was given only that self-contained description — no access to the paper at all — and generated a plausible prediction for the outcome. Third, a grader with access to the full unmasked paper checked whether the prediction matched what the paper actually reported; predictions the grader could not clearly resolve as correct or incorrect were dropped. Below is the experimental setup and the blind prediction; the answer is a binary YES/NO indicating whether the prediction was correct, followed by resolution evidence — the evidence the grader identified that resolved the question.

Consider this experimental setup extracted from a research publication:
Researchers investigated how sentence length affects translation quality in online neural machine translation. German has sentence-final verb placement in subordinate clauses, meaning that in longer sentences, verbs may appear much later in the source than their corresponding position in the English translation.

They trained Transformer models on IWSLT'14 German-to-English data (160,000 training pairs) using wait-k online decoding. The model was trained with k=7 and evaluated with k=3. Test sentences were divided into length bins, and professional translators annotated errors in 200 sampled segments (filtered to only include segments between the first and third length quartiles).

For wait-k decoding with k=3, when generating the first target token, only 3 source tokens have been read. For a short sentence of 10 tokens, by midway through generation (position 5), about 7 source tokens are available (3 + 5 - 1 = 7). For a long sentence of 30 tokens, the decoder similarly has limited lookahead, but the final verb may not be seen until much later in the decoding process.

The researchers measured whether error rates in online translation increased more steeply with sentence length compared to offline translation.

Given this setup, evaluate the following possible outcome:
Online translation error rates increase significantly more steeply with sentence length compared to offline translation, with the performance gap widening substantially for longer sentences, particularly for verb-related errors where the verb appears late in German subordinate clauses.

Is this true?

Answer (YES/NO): NO